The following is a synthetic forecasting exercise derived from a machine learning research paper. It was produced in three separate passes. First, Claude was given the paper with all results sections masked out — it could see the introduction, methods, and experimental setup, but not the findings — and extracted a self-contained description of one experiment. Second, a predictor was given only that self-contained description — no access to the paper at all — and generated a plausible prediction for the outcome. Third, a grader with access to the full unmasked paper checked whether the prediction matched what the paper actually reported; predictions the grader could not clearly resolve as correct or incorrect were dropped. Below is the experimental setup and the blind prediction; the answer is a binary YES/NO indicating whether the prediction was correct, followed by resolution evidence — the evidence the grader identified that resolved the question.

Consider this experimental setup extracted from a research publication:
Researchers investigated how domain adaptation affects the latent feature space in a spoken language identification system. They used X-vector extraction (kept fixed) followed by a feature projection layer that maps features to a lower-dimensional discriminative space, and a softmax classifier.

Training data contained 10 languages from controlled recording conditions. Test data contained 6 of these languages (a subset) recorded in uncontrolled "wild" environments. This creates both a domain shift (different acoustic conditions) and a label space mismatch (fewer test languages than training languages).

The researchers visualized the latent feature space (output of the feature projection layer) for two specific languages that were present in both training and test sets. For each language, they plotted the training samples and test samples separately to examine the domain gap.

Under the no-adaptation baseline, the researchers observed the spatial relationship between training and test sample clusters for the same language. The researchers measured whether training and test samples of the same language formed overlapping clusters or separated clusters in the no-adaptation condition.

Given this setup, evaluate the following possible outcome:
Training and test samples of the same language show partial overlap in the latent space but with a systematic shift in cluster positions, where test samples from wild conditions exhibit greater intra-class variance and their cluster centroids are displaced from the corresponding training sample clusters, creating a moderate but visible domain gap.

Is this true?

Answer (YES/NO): NO